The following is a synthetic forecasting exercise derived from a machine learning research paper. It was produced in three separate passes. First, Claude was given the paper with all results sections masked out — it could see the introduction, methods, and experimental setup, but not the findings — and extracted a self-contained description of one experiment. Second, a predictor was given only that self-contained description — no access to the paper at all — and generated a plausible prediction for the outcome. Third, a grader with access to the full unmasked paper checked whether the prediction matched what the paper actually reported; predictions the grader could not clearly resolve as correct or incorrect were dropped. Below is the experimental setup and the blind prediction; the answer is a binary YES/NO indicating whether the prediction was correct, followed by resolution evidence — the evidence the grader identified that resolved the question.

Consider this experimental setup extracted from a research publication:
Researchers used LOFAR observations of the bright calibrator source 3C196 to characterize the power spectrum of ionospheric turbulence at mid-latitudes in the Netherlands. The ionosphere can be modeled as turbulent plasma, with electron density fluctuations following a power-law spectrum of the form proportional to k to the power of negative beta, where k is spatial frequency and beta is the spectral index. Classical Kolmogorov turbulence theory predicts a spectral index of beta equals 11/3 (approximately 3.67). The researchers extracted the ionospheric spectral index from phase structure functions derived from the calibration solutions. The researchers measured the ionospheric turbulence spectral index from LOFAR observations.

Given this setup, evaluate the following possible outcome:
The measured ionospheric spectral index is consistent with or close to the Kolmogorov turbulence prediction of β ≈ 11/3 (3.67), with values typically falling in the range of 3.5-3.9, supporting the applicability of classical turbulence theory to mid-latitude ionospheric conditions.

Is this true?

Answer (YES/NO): YES